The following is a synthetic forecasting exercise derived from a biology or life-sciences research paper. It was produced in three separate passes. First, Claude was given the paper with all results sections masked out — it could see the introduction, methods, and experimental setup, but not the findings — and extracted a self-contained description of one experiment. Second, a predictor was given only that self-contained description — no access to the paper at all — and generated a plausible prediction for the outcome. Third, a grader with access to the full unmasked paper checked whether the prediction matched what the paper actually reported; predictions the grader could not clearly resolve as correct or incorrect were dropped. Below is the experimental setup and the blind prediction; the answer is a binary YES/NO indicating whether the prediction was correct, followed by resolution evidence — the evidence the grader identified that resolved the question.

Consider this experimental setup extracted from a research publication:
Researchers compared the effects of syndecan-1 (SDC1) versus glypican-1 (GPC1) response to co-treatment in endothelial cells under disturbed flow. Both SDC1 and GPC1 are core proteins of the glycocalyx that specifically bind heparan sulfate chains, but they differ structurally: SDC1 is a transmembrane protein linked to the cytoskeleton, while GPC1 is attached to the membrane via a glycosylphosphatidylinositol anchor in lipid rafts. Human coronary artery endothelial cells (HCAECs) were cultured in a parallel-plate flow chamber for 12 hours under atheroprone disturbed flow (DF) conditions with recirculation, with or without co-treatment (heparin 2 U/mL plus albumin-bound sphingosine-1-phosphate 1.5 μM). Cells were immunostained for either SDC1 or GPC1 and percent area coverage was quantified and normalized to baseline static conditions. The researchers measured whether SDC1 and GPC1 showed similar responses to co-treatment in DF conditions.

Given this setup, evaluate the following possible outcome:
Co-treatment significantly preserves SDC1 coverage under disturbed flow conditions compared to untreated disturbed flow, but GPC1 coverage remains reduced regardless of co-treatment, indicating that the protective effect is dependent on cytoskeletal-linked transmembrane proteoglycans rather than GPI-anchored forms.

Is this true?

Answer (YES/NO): NO